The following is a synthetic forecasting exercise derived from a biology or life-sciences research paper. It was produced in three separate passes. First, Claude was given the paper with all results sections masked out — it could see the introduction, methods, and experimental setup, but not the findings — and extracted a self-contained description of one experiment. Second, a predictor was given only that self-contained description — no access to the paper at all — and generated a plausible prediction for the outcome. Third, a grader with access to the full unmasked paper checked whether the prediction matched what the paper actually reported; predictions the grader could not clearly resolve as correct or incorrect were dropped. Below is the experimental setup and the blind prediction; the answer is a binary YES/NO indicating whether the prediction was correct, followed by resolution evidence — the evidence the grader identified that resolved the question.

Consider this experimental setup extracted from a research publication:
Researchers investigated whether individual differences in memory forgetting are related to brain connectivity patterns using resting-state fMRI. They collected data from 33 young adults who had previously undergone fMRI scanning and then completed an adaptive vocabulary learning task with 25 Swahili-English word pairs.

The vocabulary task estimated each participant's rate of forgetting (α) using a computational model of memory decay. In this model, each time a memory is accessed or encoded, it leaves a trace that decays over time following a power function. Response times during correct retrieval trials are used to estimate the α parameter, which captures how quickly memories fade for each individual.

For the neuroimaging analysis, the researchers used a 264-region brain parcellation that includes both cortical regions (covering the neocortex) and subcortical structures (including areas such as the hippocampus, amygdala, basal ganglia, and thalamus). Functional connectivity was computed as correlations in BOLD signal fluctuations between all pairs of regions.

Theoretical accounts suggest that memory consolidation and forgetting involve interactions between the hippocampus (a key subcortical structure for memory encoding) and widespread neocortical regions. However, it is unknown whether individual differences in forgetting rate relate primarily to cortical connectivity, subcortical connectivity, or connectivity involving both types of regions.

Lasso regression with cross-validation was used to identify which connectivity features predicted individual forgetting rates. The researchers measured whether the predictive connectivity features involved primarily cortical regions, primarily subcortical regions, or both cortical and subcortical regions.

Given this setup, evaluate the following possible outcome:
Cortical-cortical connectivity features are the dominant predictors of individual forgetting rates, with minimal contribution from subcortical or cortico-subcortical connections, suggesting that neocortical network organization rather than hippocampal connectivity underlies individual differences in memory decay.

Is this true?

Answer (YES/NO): NO